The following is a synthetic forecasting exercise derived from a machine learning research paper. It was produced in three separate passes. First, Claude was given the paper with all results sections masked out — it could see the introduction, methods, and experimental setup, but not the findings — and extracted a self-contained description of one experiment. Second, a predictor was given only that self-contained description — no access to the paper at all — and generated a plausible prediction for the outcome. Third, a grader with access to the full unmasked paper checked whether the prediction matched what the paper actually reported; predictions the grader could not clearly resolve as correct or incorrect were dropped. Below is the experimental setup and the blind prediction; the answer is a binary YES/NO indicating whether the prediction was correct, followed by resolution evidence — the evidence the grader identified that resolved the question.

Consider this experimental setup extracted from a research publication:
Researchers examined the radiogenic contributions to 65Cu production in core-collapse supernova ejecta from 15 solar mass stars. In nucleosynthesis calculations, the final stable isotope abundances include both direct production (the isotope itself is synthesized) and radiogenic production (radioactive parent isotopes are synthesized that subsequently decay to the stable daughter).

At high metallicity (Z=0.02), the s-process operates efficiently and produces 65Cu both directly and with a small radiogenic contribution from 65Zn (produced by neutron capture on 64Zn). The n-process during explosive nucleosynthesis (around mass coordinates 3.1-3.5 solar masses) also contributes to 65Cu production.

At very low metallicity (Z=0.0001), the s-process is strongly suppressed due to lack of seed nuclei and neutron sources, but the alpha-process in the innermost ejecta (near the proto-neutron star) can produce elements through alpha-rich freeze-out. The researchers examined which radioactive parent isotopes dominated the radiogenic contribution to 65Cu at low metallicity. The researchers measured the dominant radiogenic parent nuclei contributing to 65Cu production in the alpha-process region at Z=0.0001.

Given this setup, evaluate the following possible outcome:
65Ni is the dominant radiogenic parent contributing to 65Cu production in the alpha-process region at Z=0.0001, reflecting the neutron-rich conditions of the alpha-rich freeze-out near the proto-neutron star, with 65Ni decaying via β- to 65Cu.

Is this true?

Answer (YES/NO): NO